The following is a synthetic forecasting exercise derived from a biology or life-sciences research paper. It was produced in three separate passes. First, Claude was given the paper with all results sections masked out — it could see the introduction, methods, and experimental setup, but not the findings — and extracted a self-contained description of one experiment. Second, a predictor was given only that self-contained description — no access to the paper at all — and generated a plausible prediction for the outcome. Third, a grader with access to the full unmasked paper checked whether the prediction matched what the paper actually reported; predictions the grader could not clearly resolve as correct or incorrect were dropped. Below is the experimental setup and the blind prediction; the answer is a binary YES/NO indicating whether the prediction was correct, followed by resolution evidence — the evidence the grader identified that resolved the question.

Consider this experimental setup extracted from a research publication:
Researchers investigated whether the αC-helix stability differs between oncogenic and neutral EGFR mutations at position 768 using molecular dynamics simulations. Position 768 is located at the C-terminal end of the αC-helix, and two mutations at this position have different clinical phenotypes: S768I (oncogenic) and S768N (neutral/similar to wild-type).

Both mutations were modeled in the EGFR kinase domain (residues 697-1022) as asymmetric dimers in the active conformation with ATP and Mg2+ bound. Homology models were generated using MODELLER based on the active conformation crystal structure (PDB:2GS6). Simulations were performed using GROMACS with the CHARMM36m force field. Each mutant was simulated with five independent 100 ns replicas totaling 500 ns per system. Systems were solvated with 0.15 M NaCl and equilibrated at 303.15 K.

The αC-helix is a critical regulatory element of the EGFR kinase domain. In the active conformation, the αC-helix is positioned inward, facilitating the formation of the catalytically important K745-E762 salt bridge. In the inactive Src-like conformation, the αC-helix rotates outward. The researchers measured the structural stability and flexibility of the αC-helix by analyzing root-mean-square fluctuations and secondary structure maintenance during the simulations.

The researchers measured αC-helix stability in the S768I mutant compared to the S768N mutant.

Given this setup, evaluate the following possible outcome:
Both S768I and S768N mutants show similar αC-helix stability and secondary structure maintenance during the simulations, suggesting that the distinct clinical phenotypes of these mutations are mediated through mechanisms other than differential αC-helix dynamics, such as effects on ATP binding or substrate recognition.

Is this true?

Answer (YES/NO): NO